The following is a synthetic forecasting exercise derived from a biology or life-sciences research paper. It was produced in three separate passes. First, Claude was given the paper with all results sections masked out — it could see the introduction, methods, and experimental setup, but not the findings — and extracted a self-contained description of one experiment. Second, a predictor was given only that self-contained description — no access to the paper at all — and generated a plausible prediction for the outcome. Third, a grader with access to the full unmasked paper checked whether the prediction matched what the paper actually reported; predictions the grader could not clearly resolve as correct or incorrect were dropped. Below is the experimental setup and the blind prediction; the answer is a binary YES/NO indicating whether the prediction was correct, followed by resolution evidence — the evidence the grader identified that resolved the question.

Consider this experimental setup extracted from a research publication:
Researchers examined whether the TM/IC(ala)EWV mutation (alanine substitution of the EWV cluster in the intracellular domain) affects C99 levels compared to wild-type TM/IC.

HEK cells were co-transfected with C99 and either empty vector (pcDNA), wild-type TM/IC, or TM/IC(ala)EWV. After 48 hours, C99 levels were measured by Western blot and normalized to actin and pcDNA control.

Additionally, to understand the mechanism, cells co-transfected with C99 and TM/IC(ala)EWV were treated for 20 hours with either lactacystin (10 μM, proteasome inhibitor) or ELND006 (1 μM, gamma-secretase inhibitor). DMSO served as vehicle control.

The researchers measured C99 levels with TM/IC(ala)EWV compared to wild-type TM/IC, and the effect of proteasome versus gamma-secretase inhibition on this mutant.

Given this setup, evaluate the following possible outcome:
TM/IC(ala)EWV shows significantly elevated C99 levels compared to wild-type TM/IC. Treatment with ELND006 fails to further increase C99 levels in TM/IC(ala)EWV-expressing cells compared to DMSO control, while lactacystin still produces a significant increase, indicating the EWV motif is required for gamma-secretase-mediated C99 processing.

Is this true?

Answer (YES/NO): NO